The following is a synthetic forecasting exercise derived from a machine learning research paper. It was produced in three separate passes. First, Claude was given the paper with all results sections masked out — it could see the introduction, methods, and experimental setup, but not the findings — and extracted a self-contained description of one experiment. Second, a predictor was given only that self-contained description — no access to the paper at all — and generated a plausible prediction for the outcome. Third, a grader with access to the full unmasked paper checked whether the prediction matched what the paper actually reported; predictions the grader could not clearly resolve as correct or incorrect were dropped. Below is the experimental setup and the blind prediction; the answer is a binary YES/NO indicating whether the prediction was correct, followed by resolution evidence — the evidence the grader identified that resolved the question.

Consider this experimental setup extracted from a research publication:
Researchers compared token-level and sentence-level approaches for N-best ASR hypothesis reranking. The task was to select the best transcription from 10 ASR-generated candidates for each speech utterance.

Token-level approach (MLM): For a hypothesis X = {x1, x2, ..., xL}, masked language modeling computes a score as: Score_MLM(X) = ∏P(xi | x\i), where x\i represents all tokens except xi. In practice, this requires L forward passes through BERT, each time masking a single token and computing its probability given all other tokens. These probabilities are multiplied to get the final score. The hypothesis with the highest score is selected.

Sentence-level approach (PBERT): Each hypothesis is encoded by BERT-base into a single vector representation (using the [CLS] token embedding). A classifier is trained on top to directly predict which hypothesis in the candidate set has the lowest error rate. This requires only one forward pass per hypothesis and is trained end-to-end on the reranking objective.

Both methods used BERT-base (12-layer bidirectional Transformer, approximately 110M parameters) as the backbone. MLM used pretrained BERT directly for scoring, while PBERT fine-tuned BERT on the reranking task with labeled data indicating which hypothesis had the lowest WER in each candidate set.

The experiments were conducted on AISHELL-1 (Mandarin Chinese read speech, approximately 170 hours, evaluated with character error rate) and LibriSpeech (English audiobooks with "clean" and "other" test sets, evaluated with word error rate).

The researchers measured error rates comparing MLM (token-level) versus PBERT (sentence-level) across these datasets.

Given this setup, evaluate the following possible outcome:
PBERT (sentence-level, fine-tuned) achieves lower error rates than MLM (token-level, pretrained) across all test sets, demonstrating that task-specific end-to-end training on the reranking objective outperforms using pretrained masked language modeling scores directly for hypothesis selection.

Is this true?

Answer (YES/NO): NO